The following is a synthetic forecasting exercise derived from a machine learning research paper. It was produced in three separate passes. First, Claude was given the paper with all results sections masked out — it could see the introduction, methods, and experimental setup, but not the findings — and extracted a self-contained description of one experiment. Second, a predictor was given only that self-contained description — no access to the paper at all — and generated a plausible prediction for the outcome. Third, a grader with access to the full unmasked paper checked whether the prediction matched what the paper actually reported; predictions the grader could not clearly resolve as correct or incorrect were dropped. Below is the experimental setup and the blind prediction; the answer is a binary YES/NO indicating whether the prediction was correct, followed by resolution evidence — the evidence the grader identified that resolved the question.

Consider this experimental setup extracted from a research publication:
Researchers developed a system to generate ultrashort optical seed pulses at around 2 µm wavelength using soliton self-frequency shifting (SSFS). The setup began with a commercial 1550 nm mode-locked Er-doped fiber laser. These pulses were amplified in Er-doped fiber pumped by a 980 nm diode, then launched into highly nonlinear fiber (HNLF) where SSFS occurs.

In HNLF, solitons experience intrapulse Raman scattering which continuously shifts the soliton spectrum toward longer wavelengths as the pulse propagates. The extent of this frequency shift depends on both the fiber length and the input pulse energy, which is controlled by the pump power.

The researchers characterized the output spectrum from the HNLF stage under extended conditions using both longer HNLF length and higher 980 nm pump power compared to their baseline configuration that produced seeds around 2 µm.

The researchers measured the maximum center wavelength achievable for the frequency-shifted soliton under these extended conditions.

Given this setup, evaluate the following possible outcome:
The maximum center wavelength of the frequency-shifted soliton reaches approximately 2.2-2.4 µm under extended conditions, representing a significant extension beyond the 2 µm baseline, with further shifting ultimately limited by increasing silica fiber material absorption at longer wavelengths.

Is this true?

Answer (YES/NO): YES